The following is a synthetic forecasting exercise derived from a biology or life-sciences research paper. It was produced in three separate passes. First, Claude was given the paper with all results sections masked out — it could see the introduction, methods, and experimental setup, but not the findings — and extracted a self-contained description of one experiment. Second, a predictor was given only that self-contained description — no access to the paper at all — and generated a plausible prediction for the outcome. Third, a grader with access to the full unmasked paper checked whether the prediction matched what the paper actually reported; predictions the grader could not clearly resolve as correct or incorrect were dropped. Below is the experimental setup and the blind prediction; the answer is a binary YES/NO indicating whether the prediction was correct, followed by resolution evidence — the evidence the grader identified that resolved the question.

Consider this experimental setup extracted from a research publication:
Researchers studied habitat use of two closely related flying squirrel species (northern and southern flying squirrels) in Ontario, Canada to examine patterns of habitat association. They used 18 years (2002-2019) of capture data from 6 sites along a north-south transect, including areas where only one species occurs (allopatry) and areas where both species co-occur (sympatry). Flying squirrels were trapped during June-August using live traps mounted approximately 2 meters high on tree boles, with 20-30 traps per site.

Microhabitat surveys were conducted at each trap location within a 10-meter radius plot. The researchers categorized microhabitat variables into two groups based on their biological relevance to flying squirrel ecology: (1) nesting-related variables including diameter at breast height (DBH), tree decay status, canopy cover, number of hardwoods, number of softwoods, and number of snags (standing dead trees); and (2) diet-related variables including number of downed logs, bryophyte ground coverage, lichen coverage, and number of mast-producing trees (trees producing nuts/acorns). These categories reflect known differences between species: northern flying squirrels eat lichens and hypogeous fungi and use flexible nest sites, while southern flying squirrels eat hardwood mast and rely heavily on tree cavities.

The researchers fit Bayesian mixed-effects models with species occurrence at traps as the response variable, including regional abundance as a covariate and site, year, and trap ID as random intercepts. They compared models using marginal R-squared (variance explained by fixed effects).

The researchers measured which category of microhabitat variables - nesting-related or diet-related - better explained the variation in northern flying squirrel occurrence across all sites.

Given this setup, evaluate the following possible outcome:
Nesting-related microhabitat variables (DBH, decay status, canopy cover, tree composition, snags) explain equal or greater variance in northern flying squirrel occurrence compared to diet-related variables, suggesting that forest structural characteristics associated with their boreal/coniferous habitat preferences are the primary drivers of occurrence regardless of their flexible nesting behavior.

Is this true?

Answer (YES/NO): NO